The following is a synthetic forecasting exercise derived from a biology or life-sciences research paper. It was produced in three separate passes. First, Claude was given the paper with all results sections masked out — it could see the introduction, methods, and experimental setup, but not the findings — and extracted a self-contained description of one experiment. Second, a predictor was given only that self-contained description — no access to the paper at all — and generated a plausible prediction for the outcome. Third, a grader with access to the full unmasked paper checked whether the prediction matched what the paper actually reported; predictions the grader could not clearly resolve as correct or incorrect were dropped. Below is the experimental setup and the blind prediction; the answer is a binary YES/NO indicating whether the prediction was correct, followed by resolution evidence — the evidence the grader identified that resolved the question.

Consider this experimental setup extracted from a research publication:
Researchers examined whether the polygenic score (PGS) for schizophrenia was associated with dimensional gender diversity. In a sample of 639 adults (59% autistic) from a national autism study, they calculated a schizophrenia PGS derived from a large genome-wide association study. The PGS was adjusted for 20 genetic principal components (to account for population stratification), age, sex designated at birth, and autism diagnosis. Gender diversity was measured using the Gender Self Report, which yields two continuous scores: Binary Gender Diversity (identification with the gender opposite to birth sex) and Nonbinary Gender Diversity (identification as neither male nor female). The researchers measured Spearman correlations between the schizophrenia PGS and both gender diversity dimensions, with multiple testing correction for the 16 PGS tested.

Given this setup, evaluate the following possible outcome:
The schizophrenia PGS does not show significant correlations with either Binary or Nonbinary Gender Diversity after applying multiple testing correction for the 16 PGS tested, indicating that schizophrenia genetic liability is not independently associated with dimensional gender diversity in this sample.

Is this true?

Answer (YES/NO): YES